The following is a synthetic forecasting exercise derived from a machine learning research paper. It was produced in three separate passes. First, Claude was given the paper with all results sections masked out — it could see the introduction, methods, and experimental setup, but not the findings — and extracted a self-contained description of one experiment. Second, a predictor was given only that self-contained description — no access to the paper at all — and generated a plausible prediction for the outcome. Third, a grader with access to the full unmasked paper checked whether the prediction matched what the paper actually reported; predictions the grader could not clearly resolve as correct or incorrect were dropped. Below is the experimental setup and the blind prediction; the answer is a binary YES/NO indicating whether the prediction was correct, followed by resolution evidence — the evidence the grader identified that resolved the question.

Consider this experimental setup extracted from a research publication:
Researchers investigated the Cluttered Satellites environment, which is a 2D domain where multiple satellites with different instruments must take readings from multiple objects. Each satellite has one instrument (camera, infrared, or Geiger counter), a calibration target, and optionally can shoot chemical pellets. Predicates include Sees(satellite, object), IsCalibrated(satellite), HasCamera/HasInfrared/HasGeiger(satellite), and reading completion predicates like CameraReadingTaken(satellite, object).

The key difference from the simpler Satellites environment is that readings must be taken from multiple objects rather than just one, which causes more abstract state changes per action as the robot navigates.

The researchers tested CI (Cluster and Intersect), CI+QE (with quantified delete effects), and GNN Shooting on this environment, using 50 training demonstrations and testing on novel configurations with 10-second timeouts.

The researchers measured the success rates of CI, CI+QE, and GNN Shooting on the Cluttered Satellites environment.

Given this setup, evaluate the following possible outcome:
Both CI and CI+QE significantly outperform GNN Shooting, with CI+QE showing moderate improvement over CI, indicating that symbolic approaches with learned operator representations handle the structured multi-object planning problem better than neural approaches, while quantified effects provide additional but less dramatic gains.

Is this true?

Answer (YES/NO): NO